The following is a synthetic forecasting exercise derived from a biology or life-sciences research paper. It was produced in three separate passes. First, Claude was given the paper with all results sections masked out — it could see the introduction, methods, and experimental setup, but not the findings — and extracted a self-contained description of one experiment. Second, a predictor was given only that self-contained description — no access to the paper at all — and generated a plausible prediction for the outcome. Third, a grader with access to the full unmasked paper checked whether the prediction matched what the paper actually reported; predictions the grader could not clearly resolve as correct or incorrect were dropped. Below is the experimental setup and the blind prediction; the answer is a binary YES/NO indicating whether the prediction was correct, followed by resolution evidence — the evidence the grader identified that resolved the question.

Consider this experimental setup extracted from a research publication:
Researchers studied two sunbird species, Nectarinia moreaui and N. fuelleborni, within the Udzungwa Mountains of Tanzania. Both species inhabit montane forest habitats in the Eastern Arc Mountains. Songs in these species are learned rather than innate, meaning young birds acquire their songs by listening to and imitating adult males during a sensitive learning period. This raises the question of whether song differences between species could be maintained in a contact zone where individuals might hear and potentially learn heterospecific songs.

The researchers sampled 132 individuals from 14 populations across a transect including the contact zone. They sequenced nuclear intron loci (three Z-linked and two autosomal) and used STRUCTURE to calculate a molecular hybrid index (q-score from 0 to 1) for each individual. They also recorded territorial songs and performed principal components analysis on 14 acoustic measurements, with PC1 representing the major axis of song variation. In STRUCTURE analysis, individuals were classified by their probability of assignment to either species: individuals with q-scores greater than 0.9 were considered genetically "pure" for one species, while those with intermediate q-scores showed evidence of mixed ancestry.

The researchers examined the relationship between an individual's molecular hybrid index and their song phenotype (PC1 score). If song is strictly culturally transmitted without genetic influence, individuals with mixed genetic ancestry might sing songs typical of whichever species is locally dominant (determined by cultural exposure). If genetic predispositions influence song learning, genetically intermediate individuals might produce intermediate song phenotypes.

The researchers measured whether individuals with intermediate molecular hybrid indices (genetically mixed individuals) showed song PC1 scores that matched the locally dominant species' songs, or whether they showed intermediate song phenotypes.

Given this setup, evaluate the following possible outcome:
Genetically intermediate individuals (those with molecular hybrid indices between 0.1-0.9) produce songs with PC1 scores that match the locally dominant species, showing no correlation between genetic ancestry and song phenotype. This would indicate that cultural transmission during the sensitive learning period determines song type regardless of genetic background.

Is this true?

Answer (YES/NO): NO